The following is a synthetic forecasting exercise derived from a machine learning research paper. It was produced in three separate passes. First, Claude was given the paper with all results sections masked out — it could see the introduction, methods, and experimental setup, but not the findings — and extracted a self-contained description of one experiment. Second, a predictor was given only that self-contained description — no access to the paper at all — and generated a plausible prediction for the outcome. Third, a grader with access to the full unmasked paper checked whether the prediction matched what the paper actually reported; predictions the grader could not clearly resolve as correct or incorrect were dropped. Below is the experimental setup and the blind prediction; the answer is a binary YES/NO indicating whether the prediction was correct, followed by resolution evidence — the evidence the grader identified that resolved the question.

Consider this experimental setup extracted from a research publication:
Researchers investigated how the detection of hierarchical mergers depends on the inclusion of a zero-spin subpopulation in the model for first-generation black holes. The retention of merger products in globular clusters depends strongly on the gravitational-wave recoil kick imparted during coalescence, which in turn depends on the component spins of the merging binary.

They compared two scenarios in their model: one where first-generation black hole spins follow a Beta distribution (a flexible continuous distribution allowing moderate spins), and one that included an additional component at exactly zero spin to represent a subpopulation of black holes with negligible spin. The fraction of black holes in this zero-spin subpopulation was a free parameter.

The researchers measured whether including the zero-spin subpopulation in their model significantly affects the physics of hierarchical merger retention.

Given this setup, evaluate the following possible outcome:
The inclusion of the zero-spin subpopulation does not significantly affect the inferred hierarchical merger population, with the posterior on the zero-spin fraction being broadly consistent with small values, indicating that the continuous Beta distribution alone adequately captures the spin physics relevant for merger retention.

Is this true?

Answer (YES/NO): NO